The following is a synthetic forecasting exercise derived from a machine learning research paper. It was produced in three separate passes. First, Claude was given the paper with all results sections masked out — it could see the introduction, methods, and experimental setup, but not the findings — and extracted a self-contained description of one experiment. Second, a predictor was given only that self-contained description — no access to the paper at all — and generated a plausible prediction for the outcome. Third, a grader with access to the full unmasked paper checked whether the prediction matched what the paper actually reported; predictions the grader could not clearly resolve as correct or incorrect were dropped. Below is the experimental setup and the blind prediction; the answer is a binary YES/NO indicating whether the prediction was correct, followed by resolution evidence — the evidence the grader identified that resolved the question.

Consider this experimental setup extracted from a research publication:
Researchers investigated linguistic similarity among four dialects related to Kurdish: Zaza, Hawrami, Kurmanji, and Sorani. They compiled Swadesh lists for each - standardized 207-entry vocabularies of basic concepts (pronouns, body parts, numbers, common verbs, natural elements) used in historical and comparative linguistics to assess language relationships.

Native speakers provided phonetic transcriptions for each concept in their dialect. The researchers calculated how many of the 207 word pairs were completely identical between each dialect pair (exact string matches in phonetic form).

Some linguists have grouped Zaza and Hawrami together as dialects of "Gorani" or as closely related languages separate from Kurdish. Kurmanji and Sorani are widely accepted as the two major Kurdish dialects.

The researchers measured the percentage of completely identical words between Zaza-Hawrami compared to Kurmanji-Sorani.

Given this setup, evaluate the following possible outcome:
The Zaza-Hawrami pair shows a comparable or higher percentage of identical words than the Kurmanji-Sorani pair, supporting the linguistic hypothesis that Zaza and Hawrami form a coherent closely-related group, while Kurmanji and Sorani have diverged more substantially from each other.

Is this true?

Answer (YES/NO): NO